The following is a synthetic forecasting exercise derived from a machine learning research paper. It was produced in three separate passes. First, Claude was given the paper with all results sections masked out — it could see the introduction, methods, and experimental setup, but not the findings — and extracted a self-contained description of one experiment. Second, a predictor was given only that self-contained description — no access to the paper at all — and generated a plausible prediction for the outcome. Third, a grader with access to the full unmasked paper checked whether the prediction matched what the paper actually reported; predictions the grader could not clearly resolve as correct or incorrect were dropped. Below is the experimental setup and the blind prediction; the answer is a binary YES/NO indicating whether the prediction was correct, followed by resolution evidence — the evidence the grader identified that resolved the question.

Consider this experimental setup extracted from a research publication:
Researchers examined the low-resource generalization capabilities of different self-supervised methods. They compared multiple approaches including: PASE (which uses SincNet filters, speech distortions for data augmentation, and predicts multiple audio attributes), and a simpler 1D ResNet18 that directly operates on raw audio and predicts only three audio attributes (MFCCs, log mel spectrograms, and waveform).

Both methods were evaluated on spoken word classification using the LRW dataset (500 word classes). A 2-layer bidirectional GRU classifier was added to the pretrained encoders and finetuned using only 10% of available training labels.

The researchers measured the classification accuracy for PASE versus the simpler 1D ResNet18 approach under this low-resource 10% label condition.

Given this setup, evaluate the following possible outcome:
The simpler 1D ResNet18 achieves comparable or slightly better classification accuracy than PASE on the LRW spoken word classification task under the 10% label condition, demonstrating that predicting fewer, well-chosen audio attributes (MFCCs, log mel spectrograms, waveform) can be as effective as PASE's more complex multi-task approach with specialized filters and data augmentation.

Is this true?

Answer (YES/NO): NO